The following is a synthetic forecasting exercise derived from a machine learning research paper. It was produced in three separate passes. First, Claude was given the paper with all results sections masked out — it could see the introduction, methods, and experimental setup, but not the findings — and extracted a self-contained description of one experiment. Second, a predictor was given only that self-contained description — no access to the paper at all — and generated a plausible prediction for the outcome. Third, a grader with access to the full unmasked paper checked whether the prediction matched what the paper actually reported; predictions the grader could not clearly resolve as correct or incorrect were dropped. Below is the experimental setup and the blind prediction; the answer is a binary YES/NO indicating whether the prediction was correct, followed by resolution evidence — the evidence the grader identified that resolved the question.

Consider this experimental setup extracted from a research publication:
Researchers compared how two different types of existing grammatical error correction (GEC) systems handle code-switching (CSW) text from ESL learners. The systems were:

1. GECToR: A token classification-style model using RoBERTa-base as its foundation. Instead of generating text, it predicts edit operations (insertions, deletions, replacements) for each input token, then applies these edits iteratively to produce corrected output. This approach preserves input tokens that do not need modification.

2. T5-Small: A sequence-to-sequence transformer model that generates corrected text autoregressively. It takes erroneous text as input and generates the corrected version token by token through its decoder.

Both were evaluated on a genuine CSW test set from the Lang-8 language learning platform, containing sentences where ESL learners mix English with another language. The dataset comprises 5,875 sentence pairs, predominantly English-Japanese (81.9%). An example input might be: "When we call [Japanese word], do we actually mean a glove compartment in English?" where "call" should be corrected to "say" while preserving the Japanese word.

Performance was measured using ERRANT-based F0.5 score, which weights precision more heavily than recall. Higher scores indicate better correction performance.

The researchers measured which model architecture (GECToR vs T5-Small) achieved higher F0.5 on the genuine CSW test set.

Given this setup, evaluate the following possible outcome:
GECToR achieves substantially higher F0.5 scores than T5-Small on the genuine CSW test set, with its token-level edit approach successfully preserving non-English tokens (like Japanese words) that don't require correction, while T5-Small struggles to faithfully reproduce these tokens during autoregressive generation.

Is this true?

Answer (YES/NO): YES